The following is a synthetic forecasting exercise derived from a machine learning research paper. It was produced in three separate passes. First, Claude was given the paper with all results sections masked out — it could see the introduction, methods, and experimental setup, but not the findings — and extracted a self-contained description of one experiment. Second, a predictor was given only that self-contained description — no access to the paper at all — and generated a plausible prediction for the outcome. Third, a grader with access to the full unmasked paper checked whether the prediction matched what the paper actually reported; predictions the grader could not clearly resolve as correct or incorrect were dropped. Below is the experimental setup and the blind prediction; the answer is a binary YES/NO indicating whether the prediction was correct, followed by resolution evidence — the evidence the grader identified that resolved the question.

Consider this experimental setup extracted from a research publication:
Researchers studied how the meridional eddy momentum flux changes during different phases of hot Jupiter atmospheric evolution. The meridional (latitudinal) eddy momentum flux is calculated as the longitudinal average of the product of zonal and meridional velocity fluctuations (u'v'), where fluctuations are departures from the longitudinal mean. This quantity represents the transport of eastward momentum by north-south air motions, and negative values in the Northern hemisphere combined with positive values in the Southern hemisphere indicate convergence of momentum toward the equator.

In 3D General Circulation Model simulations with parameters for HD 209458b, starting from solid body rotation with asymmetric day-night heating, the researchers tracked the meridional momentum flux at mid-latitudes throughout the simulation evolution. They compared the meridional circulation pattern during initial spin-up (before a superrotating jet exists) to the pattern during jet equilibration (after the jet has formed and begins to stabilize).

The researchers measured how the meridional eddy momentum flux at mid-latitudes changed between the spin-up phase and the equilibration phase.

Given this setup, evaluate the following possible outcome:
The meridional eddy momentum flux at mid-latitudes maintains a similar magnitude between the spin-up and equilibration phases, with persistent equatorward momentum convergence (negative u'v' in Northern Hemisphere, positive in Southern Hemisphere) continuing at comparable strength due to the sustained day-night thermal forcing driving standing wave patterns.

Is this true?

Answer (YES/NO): YES